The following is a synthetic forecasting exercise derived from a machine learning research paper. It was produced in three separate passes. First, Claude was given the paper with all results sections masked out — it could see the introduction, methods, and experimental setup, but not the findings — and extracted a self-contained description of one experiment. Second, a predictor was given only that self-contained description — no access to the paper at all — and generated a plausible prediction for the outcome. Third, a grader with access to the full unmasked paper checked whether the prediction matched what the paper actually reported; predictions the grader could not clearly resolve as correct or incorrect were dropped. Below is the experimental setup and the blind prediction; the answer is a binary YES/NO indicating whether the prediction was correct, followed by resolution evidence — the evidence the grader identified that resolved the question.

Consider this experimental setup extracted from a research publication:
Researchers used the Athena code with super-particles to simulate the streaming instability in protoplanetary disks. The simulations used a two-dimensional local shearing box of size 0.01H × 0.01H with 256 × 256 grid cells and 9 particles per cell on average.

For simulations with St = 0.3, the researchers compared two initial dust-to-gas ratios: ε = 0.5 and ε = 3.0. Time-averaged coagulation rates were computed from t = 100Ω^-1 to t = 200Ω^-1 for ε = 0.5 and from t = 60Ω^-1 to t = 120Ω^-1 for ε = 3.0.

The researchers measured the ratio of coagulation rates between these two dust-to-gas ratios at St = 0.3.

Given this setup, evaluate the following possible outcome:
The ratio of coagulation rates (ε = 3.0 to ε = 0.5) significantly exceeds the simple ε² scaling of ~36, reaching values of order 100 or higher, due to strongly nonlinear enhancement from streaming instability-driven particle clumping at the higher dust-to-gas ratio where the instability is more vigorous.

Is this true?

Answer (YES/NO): NO